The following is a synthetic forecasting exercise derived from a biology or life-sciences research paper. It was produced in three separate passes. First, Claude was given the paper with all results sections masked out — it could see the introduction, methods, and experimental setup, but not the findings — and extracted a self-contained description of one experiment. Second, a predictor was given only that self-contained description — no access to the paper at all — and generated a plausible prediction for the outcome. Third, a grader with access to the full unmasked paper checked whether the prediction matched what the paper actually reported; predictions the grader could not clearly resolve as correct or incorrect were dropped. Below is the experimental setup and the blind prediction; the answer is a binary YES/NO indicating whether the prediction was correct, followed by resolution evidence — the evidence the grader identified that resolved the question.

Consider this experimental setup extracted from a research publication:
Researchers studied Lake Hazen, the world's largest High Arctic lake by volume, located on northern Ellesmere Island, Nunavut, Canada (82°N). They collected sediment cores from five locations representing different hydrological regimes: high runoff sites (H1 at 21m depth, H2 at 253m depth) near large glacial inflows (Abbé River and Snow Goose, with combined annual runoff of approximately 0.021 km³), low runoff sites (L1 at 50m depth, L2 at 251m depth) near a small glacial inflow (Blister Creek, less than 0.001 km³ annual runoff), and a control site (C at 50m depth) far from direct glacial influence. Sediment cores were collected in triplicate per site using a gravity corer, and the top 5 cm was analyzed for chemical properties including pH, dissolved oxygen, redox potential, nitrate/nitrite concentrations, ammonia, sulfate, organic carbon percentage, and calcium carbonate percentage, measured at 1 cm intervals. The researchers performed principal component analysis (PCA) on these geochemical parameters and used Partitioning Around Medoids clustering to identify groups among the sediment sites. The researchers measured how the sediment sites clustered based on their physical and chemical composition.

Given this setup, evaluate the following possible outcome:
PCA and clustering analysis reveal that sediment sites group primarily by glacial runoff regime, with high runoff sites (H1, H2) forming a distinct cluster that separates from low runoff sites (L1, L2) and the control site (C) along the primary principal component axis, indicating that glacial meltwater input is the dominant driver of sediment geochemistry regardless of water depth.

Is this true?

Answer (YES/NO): NO